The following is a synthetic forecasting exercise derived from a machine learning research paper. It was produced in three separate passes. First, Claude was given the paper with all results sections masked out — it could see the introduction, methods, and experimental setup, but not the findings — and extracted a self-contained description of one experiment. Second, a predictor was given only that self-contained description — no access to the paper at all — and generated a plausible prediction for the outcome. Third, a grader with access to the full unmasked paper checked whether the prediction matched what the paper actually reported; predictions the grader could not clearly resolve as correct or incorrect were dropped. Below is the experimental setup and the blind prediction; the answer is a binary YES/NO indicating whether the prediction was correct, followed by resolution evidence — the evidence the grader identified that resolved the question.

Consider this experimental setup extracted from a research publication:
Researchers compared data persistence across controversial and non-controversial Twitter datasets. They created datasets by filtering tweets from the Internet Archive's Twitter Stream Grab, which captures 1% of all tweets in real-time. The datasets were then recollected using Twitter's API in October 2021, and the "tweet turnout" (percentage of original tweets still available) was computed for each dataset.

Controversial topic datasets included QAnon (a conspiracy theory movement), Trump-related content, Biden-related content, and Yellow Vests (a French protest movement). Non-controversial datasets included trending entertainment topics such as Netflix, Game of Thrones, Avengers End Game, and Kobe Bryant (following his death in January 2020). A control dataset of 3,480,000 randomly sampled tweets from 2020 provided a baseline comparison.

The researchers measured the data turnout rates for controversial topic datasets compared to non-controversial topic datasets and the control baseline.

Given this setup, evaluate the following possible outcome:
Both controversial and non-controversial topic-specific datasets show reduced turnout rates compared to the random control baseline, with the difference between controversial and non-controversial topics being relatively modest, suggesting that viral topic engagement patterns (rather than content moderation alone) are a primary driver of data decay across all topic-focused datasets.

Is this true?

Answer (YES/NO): NO